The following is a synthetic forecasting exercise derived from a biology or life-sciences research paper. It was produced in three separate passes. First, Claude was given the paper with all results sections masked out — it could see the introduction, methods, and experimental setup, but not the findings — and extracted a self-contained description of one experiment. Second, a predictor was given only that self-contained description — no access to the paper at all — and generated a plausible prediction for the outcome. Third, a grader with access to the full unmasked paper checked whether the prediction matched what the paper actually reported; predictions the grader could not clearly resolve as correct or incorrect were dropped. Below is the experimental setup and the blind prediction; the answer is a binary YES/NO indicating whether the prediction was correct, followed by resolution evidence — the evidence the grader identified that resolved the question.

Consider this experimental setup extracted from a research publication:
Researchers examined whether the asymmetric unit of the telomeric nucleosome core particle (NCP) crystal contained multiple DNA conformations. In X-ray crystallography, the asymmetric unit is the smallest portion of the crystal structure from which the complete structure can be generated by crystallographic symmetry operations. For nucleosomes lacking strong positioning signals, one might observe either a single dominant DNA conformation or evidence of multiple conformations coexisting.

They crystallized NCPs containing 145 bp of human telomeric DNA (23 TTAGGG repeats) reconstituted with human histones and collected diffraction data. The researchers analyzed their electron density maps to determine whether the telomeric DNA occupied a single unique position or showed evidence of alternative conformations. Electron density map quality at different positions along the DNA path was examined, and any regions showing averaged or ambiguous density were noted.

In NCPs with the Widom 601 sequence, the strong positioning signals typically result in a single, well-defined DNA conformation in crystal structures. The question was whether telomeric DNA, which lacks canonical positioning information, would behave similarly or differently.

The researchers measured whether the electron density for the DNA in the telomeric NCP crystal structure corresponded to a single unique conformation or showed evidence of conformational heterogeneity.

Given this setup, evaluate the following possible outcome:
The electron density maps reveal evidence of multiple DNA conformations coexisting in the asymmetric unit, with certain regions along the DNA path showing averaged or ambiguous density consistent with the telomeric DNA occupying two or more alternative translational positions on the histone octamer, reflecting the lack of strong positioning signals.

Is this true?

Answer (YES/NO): NO